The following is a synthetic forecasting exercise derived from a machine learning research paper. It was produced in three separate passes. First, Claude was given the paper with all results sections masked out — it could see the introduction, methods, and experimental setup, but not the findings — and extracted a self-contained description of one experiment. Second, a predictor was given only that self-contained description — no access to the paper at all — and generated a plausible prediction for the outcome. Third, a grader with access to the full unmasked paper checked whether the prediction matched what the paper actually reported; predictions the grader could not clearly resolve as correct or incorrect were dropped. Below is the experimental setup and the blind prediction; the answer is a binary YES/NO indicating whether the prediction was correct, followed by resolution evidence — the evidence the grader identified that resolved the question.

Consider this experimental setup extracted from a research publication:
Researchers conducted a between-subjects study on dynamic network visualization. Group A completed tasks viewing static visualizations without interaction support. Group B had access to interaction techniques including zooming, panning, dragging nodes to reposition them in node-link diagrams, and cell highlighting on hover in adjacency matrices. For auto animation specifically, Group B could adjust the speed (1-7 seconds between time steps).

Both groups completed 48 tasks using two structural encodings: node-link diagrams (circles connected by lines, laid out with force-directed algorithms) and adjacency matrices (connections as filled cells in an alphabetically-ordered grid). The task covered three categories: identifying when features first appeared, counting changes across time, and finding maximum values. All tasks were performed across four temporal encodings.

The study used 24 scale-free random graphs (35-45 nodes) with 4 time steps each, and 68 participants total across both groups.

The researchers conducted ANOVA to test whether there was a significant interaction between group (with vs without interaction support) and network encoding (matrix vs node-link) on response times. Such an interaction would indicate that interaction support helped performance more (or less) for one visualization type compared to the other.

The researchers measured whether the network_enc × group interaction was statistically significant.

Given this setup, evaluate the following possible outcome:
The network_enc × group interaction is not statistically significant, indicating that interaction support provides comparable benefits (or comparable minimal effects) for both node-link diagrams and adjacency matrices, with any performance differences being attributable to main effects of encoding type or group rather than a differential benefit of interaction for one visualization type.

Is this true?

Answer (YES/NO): YES